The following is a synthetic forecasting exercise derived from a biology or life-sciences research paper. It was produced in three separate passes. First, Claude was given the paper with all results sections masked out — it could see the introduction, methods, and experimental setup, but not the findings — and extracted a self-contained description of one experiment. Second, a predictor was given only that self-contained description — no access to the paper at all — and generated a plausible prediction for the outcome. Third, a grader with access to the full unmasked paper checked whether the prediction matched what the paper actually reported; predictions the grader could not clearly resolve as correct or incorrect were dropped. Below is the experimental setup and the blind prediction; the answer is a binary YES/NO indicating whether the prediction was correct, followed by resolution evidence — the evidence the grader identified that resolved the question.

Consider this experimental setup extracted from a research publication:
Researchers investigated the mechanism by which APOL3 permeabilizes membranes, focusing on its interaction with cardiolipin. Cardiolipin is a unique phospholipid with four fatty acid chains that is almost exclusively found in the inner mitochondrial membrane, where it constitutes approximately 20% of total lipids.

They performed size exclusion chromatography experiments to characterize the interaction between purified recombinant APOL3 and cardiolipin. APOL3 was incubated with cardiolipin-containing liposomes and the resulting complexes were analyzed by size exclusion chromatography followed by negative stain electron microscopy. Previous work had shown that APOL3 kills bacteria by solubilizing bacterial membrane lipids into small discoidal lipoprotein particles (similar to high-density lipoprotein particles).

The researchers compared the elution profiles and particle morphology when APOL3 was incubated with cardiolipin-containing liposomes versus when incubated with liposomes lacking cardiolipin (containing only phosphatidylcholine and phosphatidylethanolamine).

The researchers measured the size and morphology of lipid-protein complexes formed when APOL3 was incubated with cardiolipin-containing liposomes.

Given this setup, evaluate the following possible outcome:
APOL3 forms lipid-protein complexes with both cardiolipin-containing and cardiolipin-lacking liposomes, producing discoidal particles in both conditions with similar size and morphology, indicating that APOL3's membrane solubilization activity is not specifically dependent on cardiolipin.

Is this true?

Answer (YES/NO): NO